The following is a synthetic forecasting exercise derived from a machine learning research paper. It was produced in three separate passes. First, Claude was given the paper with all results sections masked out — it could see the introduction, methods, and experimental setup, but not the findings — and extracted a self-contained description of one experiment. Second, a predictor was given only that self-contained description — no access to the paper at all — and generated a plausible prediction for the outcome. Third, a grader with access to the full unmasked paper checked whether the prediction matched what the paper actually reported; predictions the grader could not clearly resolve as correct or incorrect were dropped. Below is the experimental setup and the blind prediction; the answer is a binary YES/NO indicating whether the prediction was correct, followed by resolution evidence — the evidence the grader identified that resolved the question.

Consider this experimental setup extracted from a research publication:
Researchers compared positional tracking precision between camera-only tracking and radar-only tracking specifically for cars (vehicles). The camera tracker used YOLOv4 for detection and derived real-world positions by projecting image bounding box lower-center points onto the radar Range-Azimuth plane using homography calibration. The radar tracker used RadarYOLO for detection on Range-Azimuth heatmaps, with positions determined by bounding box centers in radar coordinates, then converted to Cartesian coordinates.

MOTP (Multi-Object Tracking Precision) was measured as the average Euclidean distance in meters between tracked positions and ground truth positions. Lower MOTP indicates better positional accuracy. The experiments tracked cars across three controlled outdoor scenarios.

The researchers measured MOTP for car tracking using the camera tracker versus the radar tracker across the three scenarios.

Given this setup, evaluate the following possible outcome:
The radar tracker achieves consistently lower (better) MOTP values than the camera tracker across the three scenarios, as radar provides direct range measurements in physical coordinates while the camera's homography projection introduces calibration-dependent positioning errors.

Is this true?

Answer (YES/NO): YES